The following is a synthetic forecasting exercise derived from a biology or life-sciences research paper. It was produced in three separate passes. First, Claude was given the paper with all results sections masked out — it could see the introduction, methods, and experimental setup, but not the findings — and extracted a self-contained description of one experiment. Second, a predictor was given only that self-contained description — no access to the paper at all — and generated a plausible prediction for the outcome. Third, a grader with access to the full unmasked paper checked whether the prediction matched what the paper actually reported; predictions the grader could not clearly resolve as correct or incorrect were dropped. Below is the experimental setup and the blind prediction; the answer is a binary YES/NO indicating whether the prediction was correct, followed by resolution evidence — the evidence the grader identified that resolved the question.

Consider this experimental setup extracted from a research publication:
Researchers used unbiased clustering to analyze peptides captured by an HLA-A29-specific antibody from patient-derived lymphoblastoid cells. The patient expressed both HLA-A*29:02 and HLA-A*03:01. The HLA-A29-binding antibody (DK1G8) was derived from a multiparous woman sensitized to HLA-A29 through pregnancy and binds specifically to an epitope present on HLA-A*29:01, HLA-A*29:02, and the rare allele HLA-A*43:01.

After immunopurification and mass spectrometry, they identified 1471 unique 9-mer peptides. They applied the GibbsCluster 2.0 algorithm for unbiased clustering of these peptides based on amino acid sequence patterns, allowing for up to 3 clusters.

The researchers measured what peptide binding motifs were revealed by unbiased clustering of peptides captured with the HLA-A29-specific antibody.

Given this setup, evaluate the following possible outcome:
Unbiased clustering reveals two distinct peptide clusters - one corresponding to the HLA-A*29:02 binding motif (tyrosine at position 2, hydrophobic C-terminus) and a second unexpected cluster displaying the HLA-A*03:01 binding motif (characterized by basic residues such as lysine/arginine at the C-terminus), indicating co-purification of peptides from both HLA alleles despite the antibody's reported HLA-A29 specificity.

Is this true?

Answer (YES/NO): NO